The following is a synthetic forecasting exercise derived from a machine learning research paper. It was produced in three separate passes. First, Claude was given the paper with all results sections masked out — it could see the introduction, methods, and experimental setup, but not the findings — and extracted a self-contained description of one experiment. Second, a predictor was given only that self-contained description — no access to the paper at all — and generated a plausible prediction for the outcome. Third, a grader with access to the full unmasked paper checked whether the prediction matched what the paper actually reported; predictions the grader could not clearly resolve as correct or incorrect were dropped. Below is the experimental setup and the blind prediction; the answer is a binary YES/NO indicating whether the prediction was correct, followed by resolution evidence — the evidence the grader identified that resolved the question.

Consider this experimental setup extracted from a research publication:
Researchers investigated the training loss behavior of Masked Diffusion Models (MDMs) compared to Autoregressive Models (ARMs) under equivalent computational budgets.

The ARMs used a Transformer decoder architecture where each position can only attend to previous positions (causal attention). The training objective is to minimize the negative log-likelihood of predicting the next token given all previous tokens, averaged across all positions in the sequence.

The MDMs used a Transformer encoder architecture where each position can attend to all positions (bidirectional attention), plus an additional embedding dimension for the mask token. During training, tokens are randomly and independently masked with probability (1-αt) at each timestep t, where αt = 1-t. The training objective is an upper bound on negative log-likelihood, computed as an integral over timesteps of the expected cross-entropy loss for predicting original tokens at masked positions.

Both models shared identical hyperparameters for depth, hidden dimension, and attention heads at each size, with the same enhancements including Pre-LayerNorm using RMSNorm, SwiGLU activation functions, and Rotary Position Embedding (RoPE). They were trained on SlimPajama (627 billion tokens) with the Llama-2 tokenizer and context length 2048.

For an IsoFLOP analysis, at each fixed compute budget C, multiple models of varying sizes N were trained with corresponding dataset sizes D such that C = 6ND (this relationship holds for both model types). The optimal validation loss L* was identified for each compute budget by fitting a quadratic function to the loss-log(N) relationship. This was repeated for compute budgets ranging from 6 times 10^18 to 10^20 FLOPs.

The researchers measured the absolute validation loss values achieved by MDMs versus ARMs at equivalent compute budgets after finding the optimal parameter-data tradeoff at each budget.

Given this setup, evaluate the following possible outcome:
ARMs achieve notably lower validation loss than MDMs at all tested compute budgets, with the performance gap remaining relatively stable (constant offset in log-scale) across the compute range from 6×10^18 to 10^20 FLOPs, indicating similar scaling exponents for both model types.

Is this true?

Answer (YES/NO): YES